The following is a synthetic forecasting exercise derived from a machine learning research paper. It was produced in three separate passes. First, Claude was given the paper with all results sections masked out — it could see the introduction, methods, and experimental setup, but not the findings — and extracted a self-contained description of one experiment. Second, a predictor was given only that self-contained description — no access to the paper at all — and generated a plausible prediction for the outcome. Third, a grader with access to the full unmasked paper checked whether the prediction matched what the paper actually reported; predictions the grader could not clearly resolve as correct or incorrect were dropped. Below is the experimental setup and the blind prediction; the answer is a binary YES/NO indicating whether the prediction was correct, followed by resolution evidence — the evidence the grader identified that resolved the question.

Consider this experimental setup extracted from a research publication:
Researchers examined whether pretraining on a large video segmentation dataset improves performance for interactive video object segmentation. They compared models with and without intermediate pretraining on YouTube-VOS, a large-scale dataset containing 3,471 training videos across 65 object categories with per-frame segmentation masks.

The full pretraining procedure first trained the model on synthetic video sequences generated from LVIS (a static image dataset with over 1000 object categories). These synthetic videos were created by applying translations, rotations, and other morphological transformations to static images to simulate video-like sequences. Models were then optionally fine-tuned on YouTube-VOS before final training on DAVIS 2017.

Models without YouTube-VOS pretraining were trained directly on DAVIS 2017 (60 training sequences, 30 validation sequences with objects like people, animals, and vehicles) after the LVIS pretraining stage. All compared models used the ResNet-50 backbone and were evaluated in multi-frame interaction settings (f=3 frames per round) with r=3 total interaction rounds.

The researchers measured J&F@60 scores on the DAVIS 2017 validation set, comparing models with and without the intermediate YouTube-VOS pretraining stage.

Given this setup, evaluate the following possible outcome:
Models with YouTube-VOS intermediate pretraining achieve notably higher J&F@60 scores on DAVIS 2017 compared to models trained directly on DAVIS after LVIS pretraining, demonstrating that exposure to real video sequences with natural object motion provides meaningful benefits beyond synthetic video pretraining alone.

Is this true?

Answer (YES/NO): NO